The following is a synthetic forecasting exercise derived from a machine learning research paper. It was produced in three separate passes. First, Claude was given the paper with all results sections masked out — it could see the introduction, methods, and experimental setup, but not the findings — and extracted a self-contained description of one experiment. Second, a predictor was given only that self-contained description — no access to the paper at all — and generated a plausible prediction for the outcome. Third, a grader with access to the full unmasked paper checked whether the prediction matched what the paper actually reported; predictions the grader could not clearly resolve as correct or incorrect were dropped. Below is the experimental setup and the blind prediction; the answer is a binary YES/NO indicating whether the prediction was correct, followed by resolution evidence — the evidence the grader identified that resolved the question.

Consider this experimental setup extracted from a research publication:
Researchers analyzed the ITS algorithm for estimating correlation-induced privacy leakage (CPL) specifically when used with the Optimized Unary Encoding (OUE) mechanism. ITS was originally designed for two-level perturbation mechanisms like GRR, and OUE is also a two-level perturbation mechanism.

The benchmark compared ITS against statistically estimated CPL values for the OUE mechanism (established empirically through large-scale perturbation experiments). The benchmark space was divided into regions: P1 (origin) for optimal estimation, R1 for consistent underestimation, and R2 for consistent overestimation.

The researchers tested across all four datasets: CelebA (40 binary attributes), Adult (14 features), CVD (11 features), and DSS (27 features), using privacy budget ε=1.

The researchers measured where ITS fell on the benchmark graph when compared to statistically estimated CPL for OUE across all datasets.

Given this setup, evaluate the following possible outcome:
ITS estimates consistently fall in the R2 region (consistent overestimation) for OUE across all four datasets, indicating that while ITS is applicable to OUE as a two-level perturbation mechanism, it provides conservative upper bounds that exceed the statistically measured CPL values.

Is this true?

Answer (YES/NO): YES